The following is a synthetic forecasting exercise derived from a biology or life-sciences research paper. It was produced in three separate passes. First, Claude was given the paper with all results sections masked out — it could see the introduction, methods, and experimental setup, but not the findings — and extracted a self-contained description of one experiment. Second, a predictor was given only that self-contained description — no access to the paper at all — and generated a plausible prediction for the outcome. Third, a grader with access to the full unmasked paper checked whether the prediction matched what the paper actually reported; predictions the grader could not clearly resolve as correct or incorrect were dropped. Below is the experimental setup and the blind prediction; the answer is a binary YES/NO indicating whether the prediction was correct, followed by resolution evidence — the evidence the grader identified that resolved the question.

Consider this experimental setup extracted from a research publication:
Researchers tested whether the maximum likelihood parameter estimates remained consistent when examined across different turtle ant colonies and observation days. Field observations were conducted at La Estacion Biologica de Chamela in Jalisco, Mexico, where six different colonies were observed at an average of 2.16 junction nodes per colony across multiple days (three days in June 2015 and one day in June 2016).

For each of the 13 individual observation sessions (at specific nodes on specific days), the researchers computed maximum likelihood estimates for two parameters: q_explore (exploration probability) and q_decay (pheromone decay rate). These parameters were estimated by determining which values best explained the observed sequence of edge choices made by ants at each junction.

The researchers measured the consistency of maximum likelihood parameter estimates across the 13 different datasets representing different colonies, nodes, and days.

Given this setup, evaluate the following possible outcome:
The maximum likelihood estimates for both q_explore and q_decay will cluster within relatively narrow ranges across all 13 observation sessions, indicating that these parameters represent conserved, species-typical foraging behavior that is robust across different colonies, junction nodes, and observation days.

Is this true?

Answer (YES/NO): YES